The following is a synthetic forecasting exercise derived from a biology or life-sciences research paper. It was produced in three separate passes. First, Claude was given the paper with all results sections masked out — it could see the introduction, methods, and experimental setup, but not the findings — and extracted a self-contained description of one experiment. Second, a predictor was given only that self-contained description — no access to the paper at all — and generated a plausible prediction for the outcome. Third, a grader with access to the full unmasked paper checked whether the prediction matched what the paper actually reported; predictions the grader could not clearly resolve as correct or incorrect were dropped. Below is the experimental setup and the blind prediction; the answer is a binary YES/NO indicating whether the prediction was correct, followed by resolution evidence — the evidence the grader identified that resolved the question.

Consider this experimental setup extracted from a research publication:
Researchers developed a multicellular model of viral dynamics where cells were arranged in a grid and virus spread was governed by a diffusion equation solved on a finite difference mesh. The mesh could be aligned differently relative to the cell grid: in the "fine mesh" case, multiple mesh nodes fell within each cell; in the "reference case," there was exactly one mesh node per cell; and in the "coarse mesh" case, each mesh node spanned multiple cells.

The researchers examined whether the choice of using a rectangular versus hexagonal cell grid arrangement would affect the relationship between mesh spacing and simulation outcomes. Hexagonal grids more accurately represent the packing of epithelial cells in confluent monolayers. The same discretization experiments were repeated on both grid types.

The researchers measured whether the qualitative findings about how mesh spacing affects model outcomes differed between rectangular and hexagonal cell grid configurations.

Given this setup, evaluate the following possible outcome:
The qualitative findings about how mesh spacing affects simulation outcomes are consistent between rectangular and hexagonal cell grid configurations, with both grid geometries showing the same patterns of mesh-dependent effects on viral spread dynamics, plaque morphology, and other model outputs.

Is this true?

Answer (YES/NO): YES